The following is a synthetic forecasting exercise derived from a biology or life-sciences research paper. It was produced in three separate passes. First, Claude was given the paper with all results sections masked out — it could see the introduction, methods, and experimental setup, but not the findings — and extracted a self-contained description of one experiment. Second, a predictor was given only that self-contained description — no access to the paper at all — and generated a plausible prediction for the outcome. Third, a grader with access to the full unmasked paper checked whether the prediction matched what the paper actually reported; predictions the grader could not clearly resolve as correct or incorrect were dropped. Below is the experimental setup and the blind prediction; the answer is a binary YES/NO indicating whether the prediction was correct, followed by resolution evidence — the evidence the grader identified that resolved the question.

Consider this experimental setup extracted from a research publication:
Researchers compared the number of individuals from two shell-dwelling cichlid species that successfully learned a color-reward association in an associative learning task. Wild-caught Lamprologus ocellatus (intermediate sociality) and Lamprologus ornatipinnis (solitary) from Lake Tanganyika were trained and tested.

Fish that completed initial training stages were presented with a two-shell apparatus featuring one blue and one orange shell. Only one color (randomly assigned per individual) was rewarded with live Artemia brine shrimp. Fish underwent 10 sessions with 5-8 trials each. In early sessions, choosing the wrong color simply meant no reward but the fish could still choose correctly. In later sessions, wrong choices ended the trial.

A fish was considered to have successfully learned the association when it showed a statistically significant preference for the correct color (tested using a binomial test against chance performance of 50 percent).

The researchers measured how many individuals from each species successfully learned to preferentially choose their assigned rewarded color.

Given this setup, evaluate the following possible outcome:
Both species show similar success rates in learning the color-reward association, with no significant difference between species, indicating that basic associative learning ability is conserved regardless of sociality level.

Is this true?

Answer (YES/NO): YES